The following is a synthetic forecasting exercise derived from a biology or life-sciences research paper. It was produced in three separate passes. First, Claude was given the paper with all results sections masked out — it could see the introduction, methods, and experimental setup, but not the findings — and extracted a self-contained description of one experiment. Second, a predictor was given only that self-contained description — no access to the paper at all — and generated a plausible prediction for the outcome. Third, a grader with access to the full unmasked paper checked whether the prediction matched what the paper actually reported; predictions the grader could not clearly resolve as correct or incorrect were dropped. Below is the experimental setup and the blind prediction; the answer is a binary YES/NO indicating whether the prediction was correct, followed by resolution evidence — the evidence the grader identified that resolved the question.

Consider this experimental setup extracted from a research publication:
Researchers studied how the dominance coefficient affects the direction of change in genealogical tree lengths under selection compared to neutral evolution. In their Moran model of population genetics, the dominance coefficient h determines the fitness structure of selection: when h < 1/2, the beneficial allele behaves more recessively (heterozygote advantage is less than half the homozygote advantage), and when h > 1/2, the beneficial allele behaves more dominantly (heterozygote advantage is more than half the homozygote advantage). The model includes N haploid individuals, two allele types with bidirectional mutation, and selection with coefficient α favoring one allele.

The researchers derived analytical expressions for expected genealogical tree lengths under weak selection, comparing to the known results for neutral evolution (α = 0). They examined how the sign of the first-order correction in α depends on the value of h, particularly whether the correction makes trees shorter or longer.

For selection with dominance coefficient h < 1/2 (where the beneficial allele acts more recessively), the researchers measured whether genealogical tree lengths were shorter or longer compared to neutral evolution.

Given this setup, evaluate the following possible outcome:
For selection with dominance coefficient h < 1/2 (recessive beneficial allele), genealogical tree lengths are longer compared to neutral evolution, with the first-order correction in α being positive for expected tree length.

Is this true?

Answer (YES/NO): NO